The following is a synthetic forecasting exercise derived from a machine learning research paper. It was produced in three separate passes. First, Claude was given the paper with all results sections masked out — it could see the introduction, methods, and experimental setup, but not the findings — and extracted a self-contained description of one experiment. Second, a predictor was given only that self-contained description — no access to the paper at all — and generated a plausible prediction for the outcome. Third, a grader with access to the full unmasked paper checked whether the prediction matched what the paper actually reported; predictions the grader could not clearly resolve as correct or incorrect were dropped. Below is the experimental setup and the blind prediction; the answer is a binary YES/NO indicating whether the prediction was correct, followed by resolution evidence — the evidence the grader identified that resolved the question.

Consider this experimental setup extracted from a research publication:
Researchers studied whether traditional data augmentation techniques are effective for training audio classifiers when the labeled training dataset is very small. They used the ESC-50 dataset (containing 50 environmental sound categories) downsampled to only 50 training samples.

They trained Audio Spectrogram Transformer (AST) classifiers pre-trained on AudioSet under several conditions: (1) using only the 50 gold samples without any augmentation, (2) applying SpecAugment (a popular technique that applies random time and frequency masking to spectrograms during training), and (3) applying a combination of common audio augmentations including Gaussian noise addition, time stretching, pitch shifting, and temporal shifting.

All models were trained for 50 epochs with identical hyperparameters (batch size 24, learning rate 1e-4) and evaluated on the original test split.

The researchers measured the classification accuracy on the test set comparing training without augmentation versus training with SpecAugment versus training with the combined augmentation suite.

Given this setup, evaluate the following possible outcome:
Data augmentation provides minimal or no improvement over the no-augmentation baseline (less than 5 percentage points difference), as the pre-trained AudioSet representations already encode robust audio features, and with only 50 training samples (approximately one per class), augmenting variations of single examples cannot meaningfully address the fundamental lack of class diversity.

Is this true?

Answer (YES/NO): NO